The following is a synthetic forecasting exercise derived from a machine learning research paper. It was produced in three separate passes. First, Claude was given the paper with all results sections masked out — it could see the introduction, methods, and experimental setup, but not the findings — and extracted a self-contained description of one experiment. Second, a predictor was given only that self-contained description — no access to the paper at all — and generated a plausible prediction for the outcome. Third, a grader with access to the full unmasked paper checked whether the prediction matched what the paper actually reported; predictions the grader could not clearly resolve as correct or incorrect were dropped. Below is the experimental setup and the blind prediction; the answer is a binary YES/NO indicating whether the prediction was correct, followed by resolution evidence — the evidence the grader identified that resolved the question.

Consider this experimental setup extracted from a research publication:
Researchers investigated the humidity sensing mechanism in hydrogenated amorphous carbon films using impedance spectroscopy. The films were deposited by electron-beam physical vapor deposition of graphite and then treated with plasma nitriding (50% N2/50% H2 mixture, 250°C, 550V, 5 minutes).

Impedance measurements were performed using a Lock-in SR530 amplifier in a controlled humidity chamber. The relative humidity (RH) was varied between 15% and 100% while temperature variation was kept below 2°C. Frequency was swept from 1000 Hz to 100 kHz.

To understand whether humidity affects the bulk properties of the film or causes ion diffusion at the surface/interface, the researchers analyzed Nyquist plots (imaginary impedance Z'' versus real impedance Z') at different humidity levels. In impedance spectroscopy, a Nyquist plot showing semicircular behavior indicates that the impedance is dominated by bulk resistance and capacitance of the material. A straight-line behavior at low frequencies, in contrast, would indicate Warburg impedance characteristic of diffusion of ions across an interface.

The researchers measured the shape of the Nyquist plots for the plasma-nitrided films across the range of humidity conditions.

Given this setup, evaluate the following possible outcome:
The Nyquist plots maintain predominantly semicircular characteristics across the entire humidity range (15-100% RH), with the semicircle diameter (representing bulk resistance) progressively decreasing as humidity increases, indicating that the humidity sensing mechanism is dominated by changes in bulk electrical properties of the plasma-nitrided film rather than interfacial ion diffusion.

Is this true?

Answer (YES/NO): YES